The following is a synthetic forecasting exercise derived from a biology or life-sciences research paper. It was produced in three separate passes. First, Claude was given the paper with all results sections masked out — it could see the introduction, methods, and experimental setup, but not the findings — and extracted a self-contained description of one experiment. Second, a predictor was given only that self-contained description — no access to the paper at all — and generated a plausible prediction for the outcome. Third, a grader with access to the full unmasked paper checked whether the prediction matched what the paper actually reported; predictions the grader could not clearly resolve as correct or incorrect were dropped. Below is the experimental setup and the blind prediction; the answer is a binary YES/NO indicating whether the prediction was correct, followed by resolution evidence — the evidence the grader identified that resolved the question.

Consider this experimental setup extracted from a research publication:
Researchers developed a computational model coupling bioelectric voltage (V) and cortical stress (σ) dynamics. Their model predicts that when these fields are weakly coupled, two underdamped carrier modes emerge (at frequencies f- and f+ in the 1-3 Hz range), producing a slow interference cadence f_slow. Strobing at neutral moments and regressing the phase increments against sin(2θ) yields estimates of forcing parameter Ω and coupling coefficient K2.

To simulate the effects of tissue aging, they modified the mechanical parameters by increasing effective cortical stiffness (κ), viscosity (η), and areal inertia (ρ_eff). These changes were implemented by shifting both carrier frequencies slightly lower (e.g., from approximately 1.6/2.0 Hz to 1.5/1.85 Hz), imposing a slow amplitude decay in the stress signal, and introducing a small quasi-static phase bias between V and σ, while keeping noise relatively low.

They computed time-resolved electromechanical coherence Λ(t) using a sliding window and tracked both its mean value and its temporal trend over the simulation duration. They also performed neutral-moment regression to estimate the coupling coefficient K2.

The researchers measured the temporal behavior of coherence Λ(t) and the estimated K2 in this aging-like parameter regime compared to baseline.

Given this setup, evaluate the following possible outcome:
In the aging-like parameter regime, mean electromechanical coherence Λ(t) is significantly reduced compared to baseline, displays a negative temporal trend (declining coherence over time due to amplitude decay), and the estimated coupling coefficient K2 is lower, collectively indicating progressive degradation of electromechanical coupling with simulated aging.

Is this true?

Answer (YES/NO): NO